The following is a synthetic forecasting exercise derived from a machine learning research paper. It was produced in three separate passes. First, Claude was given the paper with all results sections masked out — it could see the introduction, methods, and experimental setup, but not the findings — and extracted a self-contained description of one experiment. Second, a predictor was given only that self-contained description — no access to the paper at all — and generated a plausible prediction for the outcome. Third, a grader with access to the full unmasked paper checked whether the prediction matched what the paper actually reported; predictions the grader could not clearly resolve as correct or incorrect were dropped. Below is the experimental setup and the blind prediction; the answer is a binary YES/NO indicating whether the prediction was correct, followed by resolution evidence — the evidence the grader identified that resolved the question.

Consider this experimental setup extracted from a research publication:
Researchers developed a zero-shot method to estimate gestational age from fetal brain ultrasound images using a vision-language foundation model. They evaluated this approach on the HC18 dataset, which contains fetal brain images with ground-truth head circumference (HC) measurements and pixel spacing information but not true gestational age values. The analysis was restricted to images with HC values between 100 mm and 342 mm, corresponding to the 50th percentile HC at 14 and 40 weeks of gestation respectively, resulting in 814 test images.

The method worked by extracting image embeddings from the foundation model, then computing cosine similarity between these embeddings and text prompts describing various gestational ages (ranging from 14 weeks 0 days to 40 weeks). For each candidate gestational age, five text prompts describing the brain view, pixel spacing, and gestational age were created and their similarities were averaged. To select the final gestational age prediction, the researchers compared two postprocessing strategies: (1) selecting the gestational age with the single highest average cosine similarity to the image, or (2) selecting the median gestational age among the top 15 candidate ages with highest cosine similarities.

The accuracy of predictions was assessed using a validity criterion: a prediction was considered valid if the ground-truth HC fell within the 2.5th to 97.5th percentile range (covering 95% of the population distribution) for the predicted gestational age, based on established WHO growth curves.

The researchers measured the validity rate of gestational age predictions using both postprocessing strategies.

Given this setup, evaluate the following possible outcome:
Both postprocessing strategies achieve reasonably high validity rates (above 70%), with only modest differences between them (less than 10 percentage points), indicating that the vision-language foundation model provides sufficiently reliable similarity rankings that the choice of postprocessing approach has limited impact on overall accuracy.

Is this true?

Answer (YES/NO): YES